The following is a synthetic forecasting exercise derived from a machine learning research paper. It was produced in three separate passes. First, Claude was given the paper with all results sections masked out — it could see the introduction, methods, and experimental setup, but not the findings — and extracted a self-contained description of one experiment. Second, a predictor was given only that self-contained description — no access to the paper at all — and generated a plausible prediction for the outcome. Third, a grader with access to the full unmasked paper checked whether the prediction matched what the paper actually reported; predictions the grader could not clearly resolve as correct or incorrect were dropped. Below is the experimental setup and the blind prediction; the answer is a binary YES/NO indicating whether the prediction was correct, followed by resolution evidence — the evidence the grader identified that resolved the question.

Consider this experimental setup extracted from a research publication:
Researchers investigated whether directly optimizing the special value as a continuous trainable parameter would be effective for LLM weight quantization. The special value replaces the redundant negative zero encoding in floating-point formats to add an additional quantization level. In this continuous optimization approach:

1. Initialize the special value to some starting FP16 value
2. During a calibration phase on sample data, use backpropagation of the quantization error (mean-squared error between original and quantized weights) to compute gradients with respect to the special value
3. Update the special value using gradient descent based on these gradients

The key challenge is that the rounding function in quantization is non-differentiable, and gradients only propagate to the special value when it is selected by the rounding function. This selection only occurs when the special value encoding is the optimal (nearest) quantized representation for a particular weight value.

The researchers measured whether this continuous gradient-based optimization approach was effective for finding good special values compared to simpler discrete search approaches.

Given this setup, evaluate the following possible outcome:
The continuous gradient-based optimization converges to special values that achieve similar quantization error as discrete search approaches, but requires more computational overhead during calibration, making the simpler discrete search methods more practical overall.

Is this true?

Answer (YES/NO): NO